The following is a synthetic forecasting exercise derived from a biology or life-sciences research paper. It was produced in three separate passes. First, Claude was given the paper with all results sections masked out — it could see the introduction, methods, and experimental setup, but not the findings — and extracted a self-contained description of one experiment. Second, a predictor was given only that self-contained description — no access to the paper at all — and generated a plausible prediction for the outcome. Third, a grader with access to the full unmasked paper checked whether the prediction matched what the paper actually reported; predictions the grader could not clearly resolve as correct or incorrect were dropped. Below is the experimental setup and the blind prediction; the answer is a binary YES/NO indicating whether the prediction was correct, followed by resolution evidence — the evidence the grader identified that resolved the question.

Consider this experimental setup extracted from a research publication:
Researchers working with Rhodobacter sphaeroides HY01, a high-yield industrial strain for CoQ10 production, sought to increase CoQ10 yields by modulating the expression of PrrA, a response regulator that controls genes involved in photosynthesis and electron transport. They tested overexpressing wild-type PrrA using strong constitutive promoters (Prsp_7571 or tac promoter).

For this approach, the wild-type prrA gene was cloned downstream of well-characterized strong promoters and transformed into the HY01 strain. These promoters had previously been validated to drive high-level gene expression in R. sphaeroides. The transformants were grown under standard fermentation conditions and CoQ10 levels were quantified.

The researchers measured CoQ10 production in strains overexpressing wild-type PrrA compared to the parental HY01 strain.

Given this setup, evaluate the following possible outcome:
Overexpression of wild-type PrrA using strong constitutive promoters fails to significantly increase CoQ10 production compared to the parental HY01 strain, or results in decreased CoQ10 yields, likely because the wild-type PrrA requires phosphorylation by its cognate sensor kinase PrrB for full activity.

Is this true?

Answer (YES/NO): YES